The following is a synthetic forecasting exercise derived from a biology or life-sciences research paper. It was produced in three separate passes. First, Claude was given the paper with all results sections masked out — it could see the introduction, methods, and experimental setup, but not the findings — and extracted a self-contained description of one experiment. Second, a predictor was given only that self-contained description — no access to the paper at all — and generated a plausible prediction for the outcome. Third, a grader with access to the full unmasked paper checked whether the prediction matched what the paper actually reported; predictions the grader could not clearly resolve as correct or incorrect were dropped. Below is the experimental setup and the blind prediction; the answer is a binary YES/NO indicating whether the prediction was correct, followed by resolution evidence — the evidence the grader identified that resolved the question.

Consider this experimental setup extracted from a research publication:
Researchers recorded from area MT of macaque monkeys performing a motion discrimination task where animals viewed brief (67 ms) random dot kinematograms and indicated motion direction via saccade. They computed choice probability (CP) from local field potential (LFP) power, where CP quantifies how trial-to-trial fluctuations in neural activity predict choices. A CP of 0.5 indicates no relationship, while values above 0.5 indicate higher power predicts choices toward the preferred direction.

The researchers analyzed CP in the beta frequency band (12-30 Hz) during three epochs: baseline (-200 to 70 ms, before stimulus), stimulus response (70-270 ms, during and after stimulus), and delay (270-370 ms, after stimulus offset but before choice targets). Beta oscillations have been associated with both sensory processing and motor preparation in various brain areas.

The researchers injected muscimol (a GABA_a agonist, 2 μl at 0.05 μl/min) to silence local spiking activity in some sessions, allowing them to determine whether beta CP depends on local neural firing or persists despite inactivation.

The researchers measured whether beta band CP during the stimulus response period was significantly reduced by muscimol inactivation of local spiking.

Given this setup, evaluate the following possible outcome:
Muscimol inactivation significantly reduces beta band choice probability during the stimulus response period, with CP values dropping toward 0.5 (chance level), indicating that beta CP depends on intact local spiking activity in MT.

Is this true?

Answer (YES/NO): NO